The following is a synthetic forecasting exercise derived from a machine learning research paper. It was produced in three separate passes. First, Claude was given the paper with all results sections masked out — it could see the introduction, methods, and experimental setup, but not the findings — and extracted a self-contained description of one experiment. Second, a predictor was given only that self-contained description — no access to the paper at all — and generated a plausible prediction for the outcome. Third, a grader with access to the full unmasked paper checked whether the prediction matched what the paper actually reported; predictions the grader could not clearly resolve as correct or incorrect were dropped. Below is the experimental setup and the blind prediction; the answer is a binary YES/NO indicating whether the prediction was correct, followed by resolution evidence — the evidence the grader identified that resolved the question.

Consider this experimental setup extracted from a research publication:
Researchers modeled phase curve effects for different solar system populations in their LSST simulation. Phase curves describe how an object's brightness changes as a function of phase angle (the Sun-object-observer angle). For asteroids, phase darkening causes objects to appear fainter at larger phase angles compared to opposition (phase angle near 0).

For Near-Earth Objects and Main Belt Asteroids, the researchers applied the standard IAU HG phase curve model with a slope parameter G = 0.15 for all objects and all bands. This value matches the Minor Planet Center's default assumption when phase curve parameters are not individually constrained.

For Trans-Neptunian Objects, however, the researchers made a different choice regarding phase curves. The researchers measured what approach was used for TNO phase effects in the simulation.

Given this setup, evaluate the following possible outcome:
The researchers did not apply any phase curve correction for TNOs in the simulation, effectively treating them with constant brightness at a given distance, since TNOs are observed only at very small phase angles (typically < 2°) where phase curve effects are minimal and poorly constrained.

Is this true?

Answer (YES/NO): YES